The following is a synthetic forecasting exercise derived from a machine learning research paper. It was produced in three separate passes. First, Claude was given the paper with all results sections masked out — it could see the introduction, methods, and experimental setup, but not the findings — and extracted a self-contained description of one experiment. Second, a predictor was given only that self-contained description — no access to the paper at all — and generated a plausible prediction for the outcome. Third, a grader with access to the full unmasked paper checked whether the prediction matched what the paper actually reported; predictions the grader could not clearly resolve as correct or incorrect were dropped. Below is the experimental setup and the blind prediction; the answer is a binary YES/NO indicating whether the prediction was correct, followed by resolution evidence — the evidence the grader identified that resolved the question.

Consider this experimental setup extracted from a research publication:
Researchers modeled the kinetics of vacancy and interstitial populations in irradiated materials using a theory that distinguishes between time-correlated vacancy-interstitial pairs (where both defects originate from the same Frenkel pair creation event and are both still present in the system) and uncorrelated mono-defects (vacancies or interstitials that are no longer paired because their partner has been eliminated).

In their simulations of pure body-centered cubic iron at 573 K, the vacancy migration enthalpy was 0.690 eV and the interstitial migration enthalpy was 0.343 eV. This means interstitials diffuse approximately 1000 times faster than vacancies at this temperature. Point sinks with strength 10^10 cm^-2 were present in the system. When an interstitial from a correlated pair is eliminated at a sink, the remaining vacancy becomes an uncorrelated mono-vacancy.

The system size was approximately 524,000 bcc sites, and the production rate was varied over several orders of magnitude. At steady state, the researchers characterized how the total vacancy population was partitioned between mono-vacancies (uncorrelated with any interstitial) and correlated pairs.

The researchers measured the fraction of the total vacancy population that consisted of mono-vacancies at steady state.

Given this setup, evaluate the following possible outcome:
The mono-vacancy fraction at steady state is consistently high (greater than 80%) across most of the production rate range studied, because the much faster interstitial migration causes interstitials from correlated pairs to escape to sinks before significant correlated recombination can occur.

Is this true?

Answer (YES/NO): YES